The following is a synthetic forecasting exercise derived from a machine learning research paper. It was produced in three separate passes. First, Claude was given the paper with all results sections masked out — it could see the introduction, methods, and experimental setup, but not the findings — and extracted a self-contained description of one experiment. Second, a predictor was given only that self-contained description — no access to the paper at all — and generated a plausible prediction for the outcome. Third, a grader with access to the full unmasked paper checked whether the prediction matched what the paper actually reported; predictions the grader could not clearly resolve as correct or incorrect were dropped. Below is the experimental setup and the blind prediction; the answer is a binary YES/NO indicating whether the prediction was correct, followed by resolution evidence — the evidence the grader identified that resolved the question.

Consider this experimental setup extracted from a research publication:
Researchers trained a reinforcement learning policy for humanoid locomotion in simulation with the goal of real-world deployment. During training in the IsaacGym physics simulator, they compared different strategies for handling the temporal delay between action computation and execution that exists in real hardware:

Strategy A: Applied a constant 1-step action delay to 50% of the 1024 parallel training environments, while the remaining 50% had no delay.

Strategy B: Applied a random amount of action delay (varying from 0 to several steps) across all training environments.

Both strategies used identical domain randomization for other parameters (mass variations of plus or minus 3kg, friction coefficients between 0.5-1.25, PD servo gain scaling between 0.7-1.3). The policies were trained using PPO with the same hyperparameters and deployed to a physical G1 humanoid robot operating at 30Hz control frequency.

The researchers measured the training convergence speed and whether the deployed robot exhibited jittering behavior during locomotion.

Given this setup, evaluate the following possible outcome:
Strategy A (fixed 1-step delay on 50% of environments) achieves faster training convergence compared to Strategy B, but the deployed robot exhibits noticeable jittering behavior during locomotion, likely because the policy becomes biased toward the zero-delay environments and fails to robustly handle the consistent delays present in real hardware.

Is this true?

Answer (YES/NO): NO